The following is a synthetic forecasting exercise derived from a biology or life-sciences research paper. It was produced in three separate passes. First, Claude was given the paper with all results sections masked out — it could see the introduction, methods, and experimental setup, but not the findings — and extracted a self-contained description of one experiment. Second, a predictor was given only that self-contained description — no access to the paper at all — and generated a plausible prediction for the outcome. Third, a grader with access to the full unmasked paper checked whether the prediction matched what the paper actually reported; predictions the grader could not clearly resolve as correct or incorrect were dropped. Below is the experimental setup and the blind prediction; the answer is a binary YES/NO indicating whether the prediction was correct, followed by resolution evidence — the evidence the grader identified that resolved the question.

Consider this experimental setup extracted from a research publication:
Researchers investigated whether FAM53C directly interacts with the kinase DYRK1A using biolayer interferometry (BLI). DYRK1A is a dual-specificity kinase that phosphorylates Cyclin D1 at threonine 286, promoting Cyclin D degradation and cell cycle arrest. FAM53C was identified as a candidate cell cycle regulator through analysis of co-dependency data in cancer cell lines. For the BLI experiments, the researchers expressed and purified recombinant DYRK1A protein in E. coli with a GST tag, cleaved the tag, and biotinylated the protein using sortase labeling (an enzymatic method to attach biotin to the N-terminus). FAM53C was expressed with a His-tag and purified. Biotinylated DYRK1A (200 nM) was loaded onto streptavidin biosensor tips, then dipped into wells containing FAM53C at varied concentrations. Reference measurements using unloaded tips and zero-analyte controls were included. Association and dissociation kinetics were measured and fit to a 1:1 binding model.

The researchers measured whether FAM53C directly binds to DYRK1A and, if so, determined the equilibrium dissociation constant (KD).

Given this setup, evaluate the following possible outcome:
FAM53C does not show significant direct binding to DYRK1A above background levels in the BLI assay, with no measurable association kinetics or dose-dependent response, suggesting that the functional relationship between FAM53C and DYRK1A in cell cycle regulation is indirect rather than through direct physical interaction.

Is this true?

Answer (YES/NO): NO